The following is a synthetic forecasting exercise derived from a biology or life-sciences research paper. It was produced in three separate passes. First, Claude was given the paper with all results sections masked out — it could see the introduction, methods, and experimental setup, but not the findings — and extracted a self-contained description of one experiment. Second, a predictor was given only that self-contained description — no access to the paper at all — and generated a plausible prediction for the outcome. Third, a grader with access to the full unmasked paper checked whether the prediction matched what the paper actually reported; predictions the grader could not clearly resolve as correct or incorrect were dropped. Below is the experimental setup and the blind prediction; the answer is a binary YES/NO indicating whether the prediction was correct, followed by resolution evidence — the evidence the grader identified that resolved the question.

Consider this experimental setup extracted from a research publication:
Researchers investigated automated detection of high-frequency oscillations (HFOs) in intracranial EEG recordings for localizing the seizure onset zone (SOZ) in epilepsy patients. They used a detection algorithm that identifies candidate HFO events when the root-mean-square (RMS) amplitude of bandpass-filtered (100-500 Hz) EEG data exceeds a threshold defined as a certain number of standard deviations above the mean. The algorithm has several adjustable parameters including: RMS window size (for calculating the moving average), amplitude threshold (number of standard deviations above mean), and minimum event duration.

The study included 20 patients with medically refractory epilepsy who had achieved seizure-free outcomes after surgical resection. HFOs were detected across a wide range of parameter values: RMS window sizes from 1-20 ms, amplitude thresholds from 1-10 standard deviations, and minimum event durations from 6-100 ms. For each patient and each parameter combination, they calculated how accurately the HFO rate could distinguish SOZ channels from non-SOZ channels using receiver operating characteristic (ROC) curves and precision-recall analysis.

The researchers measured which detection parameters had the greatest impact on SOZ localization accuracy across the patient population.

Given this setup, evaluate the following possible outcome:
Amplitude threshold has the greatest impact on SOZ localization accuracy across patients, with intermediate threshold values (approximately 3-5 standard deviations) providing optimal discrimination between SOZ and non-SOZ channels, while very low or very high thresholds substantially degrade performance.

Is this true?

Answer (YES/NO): NO